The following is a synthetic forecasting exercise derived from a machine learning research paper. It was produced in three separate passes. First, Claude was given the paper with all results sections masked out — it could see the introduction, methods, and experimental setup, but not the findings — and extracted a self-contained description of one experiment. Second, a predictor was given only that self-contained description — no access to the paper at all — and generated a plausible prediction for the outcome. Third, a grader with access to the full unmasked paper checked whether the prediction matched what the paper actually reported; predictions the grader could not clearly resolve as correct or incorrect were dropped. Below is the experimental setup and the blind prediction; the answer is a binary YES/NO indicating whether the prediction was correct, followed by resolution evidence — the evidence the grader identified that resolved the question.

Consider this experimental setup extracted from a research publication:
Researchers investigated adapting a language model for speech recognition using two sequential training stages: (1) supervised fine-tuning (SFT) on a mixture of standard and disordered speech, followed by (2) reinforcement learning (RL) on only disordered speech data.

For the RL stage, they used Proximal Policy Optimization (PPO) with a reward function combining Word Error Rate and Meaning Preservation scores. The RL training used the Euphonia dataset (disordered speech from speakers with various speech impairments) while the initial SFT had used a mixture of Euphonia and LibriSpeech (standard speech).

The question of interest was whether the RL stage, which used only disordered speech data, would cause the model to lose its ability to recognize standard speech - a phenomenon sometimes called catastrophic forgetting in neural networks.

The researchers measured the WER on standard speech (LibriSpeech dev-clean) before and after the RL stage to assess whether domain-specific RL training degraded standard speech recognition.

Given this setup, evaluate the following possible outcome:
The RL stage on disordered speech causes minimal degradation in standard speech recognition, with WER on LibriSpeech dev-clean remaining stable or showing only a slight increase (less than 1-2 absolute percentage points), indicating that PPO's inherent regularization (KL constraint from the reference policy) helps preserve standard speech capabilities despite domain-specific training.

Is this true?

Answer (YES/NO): NO